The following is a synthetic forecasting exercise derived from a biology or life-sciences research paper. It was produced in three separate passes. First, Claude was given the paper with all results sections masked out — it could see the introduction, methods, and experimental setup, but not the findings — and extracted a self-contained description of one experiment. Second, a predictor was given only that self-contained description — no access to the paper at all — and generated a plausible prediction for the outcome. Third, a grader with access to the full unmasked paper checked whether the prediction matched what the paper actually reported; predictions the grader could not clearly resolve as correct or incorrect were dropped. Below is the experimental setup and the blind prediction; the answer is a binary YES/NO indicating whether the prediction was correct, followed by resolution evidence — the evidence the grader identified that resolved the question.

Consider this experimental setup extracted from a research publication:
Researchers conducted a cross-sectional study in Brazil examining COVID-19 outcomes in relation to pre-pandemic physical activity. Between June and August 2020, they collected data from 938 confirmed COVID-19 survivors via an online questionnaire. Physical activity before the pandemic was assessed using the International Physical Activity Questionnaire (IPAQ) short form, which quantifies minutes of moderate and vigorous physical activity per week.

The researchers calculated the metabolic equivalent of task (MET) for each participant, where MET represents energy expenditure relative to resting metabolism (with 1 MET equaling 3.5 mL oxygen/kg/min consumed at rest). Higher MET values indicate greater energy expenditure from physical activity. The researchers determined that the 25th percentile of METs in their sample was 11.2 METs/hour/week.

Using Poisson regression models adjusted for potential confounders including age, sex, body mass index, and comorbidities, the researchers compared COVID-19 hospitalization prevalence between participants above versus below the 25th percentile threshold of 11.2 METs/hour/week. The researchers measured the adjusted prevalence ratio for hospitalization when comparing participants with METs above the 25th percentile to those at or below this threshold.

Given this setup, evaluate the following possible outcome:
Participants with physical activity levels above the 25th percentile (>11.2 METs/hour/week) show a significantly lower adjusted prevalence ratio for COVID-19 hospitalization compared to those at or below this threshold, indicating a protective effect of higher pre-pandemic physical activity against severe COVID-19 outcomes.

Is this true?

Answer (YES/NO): YES